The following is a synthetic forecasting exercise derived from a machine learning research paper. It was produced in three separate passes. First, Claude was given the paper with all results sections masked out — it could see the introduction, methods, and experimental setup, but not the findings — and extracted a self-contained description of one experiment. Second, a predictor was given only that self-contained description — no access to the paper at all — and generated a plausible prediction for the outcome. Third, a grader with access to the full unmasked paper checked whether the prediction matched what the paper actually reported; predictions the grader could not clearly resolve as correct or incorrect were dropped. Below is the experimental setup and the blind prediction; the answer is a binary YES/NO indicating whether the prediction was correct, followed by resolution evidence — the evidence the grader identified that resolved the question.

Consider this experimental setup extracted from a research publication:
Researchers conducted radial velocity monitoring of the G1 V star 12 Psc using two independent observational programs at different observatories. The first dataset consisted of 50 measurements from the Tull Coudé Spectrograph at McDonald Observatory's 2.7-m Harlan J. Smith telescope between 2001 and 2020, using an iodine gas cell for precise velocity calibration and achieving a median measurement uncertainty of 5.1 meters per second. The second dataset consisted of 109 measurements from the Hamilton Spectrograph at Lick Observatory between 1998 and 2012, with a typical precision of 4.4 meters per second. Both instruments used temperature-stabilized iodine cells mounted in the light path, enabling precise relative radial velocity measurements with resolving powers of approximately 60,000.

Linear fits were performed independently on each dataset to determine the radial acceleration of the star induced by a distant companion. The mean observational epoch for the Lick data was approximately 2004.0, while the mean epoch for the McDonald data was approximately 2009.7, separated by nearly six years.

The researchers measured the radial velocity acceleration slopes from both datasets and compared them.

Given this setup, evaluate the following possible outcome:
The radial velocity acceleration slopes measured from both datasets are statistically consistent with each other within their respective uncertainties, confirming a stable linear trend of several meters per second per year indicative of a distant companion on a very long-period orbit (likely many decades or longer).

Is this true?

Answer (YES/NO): NO